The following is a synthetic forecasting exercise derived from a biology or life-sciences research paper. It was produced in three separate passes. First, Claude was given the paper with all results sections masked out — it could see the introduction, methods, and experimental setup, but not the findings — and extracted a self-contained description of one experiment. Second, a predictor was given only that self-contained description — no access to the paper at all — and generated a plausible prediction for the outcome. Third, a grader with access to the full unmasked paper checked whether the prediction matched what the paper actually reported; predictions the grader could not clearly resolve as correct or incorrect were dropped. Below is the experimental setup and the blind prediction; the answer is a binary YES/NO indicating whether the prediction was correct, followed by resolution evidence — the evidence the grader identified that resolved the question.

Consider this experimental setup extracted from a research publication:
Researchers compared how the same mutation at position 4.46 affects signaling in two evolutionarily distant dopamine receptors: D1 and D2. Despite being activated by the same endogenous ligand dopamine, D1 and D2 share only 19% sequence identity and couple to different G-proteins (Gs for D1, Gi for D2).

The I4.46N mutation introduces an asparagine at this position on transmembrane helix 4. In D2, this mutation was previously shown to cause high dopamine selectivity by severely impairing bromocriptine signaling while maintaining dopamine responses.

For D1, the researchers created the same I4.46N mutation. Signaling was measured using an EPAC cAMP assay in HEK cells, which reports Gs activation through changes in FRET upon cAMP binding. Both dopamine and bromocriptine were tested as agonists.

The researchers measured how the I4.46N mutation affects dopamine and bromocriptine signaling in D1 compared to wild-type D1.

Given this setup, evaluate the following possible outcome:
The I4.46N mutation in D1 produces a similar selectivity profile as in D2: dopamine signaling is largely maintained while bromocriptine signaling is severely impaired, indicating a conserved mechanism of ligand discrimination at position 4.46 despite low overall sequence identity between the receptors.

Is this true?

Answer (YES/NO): NO